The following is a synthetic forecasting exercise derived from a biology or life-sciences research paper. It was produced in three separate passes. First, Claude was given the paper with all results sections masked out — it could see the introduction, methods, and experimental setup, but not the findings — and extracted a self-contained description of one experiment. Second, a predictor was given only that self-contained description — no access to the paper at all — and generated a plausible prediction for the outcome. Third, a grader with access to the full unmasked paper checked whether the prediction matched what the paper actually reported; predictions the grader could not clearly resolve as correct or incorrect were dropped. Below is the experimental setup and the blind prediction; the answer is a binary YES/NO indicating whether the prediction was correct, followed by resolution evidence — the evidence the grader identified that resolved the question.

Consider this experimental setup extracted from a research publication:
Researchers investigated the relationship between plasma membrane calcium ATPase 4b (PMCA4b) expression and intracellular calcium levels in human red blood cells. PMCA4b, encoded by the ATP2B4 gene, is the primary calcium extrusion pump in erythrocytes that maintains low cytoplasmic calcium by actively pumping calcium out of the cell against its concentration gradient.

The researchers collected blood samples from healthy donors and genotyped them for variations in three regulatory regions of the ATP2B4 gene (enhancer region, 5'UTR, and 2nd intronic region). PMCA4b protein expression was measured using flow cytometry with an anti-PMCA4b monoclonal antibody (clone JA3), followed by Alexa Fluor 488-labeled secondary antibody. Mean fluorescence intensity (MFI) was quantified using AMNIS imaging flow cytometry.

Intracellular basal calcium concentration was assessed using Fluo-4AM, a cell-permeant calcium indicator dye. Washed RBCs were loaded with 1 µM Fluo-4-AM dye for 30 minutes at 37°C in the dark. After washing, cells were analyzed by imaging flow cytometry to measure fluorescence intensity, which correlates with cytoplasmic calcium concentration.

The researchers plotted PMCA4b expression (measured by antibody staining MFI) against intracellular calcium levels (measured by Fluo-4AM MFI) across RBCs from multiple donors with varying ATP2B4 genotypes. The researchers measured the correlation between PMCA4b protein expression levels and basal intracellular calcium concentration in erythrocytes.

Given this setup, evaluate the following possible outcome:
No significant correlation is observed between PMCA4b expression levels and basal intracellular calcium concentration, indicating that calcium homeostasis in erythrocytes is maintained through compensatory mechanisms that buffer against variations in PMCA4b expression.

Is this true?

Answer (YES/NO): NO